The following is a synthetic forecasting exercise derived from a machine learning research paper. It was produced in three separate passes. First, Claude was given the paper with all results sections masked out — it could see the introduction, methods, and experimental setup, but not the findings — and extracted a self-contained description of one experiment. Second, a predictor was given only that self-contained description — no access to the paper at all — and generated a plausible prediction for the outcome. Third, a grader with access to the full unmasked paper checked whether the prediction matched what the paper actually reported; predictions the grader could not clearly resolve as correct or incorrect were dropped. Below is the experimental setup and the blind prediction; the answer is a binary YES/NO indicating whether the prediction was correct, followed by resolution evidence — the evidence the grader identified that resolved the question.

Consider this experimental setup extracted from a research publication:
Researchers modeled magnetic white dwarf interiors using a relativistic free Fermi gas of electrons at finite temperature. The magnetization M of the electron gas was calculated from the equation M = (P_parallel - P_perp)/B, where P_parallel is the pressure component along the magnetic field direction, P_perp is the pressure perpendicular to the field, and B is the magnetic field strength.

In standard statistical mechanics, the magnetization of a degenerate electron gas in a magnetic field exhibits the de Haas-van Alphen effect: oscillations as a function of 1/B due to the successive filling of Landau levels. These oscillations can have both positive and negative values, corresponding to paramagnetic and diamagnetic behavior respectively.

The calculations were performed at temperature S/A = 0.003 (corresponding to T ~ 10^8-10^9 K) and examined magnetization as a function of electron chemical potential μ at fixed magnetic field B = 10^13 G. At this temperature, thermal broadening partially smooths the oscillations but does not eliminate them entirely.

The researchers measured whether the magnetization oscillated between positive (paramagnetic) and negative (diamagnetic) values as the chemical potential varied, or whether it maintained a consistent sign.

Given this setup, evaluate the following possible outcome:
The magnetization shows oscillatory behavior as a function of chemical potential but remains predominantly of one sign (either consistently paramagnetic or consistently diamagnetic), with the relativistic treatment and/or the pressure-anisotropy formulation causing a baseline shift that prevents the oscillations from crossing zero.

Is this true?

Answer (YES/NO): NO